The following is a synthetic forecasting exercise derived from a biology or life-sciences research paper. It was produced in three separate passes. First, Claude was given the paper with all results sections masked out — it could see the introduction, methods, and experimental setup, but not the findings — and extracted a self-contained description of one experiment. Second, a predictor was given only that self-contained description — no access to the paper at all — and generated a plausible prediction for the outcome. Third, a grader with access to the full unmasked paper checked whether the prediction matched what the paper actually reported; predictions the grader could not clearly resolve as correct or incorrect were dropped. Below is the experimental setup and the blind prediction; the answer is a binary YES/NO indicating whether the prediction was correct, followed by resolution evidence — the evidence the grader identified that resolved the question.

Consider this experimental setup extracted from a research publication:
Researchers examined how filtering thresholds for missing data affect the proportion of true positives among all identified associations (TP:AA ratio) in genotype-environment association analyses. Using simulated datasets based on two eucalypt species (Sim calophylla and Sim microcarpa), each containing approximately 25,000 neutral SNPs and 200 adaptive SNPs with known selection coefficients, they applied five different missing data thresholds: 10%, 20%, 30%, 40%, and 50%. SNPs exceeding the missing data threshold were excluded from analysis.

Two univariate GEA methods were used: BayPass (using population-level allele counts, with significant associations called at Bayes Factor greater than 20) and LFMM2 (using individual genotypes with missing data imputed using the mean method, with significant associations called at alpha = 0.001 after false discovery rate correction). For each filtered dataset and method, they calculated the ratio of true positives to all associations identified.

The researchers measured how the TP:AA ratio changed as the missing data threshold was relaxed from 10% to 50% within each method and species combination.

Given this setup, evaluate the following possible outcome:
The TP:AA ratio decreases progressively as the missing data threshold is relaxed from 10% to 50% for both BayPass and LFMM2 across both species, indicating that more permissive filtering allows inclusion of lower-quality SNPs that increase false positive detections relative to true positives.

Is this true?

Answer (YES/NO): NO